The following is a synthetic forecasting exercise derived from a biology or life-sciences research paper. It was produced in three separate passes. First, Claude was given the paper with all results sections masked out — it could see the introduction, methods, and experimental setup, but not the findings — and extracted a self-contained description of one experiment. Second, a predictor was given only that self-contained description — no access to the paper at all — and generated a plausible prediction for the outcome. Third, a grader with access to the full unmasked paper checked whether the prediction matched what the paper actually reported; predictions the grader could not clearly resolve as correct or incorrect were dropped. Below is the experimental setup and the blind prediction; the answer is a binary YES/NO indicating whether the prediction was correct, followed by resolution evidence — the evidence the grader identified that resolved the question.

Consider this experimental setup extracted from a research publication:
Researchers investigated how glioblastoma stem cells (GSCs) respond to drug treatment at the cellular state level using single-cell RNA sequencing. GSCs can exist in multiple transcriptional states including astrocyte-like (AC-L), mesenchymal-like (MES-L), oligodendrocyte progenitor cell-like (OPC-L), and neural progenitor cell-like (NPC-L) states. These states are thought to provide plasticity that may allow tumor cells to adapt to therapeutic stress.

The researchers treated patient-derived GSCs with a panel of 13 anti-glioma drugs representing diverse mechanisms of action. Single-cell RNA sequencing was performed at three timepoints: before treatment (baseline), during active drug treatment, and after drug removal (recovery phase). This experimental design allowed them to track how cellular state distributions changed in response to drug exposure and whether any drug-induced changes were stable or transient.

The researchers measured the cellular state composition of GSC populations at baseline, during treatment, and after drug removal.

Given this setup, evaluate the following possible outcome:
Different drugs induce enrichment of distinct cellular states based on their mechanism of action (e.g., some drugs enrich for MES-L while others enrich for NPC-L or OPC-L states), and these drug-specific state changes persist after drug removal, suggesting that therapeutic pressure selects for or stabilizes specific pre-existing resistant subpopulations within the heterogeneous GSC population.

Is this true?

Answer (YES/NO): NO